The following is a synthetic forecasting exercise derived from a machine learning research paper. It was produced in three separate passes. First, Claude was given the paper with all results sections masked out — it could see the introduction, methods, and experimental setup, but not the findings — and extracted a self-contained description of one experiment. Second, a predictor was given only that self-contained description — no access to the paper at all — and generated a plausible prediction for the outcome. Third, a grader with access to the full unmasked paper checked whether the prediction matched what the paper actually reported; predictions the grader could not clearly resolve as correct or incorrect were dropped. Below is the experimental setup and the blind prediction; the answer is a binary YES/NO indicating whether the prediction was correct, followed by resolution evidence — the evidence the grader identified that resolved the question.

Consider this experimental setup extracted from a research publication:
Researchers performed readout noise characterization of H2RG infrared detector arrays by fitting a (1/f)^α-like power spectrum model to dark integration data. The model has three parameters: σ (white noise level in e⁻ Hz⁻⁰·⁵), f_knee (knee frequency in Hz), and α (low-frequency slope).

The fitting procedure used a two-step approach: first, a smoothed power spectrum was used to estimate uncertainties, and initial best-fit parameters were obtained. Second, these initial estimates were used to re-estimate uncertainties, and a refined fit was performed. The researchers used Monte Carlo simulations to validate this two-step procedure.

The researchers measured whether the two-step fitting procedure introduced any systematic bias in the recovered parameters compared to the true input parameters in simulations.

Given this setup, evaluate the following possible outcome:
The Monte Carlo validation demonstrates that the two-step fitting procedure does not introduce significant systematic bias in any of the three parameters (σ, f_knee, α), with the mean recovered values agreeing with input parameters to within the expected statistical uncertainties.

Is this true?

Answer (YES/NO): YES